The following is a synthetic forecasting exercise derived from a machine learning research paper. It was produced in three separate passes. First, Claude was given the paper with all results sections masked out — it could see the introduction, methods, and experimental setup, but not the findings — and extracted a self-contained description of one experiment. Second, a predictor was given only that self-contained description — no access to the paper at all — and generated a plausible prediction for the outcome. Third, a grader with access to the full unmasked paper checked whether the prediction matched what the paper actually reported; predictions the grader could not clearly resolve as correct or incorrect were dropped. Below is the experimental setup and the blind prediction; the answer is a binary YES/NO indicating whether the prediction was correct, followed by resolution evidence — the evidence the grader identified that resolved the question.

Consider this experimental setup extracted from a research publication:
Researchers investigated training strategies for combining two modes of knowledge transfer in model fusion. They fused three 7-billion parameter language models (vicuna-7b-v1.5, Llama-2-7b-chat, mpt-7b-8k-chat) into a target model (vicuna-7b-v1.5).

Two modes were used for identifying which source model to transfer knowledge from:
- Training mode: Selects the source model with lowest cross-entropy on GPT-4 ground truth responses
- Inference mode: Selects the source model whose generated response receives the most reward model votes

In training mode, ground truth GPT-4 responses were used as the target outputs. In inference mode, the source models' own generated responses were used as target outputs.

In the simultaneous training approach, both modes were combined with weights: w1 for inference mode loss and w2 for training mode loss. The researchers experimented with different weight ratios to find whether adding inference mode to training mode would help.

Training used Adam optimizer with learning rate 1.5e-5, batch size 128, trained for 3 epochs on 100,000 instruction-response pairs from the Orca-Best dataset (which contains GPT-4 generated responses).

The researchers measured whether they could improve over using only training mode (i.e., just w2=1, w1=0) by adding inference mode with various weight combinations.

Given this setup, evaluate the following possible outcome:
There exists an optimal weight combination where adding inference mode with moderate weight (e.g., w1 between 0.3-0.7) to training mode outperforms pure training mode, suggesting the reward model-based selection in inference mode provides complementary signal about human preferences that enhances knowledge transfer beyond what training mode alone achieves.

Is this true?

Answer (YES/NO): NO